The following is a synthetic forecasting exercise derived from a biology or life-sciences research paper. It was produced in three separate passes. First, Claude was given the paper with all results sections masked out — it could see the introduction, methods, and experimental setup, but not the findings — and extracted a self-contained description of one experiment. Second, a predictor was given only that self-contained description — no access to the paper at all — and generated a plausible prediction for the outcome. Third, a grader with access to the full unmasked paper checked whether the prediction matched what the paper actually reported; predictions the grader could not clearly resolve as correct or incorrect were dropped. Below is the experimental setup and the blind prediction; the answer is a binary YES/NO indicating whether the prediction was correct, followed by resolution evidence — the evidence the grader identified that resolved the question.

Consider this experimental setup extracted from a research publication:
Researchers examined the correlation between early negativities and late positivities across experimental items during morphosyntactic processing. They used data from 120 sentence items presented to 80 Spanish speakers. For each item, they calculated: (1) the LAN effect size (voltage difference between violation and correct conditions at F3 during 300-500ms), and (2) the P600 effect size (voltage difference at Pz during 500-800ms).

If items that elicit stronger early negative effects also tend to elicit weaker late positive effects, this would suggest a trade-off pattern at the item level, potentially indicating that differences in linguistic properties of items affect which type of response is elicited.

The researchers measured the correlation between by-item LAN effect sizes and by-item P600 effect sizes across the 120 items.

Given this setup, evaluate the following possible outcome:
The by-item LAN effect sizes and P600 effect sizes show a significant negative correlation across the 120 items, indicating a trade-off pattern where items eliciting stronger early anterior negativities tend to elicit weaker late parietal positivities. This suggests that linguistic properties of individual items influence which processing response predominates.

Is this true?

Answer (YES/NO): NO